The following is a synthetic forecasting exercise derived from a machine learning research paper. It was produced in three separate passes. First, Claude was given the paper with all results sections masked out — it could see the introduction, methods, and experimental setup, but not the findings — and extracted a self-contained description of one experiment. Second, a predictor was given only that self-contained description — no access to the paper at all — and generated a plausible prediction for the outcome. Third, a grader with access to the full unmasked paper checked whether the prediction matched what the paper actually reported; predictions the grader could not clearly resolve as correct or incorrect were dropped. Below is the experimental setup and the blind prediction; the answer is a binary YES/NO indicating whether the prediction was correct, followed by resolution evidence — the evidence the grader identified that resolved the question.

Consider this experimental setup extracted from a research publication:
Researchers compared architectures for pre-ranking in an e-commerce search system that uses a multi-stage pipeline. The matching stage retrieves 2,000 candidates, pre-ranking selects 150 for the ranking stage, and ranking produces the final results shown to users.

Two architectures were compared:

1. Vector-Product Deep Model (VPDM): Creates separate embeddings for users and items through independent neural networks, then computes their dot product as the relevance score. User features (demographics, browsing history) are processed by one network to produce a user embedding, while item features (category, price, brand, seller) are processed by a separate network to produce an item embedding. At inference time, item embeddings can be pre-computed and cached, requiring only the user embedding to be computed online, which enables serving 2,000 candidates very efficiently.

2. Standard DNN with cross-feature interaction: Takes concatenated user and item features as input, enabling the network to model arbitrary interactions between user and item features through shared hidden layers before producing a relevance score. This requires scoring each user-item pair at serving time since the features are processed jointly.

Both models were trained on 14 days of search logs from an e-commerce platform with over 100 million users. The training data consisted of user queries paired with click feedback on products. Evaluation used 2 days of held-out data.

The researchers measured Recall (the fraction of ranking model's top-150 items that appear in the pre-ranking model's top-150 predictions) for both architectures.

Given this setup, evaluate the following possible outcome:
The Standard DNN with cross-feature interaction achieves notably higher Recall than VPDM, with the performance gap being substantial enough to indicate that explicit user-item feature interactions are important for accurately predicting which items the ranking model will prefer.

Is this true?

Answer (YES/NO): YES